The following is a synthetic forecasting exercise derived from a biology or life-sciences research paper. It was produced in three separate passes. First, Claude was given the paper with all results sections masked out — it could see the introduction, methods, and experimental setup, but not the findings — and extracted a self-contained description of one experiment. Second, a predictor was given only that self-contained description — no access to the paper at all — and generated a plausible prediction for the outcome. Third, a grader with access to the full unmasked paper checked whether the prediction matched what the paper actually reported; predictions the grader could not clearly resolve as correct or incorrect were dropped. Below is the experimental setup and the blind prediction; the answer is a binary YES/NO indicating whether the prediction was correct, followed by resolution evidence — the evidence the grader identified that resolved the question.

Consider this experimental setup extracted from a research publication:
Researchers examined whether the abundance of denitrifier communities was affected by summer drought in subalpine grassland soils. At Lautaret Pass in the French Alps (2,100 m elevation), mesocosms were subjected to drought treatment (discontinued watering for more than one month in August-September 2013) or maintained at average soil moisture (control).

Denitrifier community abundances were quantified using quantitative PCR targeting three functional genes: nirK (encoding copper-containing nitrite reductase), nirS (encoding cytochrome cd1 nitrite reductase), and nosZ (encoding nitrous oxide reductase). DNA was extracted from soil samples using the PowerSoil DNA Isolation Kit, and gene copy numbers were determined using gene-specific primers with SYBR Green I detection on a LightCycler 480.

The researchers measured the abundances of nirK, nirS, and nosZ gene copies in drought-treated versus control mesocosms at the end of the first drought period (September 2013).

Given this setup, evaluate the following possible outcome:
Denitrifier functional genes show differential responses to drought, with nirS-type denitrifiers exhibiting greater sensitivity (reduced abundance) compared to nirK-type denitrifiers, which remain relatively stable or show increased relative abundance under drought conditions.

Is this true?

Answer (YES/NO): NO